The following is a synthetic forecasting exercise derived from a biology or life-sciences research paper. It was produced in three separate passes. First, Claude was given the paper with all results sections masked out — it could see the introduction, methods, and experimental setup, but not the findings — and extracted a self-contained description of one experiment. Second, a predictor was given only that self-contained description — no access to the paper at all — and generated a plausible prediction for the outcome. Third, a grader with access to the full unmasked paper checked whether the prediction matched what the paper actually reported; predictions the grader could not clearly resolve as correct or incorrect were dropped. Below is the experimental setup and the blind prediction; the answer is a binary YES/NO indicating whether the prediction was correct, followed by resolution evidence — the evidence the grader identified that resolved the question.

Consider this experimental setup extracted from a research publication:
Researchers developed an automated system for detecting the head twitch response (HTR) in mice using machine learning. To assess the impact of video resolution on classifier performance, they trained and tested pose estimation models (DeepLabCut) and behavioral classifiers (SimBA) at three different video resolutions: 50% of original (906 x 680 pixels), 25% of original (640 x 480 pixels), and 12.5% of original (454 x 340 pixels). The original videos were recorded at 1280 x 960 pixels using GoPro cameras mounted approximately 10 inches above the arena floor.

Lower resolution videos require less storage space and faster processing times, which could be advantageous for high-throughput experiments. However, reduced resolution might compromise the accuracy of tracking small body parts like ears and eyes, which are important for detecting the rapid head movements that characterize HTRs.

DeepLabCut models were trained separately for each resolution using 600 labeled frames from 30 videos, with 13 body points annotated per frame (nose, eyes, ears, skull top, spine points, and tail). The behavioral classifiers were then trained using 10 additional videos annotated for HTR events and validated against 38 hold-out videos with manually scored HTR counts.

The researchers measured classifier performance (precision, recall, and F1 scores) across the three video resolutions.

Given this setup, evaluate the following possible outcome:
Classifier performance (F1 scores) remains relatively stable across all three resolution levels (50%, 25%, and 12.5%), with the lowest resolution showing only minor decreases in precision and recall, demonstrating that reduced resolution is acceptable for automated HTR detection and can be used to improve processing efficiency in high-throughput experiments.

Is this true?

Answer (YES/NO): NO